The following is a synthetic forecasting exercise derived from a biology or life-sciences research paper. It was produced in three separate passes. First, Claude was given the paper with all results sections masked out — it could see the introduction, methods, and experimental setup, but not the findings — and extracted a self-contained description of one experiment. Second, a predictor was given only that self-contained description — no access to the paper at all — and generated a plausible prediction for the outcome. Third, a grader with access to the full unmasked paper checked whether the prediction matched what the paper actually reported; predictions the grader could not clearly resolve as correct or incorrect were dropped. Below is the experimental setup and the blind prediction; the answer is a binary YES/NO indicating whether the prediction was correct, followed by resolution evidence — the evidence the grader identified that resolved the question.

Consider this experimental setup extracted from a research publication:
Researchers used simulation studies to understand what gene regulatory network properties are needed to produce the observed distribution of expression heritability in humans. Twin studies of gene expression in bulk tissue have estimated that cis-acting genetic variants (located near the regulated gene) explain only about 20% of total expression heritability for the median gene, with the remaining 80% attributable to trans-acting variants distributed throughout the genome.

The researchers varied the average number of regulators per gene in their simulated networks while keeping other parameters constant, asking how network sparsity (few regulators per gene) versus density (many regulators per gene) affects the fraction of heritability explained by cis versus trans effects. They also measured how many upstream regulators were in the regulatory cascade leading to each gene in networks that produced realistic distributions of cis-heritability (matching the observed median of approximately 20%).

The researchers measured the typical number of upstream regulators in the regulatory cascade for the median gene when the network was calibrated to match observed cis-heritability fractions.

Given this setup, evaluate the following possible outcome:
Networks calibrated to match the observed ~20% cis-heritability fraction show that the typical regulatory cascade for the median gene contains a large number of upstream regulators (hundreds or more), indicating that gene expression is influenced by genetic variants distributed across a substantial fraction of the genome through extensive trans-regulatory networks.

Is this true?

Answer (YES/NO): NO